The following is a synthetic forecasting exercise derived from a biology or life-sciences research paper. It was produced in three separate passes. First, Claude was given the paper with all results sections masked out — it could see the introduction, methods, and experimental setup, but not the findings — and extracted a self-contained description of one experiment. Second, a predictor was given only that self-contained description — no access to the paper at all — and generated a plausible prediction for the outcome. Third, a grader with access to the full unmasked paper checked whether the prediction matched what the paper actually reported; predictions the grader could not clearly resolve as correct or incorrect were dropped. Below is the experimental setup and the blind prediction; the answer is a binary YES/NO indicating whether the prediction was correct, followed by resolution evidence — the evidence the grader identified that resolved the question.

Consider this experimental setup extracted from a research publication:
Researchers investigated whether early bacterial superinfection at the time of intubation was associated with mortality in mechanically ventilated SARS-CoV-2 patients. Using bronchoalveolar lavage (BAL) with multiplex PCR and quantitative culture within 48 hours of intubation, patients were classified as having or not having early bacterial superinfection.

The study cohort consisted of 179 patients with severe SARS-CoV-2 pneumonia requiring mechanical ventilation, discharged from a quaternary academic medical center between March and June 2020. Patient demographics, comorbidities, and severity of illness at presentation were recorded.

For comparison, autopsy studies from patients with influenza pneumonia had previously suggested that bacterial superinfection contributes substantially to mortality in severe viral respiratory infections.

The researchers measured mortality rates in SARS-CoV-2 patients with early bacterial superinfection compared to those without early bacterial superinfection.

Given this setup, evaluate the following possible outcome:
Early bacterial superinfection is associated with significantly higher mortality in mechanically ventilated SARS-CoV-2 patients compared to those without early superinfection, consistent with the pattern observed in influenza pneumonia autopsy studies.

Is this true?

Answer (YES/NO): NO